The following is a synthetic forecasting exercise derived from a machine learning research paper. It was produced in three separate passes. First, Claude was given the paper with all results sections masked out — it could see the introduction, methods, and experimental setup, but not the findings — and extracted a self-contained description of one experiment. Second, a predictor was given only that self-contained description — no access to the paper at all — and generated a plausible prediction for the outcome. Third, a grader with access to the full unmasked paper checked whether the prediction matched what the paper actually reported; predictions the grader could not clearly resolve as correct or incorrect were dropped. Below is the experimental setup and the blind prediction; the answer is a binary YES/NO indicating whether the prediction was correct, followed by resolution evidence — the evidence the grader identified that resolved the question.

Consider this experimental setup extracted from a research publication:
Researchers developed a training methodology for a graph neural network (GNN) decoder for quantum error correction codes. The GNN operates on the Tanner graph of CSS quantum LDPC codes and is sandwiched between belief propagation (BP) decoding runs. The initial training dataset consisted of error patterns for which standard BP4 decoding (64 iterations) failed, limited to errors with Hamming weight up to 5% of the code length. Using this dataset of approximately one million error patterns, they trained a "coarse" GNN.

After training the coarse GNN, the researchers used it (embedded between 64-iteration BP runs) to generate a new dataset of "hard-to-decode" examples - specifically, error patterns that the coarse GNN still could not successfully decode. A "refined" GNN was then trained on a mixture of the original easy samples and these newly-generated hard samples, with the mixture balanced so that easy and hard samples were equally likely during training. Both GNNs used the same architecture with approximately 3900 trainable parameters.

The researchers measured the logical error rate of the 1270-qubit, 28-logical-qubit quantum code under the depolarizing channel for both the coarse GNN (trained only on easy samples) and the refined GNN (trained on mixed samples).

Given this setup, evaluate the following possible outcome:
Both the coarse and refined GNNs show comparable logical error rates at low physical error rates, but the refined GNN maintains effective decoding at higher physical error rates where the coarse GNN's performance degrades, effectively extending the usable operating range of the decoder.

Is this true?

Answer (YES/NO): NO